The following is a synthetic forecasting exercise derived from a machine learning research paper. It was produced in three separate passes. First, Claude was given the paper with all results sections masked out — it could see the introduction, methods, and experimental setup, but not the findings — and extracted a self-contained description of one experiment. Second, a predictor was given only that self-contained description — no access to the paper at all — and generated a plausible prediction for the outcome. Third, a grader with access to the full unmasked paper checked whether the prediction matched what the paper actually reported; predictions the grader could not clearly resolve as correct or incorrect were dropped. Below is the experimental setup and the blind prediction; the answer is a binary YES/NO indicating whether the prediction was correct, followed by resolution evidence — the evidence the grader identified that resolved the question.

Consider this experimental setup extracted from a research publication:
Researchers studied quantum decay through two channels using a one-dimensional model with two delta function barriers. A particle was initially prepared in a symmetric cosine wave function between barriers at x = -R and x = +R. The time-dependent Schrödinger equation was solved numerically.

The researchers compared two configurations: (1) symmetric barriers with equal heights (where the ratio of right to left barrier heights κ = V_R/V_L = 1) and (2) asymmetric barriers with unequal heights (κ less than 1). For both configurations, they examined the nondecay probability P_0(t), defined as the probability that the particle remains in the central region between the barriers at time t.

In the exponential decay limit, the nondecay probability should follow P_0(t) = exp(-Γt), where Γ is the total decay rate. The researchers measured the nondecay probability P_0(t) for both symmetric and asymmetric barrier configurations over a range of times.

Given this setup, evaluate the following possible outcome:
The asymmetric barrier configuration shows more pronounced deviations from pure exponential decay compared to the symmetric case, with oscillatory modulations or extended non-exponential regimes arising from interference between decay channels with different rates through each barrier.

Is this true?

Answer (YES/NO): NO